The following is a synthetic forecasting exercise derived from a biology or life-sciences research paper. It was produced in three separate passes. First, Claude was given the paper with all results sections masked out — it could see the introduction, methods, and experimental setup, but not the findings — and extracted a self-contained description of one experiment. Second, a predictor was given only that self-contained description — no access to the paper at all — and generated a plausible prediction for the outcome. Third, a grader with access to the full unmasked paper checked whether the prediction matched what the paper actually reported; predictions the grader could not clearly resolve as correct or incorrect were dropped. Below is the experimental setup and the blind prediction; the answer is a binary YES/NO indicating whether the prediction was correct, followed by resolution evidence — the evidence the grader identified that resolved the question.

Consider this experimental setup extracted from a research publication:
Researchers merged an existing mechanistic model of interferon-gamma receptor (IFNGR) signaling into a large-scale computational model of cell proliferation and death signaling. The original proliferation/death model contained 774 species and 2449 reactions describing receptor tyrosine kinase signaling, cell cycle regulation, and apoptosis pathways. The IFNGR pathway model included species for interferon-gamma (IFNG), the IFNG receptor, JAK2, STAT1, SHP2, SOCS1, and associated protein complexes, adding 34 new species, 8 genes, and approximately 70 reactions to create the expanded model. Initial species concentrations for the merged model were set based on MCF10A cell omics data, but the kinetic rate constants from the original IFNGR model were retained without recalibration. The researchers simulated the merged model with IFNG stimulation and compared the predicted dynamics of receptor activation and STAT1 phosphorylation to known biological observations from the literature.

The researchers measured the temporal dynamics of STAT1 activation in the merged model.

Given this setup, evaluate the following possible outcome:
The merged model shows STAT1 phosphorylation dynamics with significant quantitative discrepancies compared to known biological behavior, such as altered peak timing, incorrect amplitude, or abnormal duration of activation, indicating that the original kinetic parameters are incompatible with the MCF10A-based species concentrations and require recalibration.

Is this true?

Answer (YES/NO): YES